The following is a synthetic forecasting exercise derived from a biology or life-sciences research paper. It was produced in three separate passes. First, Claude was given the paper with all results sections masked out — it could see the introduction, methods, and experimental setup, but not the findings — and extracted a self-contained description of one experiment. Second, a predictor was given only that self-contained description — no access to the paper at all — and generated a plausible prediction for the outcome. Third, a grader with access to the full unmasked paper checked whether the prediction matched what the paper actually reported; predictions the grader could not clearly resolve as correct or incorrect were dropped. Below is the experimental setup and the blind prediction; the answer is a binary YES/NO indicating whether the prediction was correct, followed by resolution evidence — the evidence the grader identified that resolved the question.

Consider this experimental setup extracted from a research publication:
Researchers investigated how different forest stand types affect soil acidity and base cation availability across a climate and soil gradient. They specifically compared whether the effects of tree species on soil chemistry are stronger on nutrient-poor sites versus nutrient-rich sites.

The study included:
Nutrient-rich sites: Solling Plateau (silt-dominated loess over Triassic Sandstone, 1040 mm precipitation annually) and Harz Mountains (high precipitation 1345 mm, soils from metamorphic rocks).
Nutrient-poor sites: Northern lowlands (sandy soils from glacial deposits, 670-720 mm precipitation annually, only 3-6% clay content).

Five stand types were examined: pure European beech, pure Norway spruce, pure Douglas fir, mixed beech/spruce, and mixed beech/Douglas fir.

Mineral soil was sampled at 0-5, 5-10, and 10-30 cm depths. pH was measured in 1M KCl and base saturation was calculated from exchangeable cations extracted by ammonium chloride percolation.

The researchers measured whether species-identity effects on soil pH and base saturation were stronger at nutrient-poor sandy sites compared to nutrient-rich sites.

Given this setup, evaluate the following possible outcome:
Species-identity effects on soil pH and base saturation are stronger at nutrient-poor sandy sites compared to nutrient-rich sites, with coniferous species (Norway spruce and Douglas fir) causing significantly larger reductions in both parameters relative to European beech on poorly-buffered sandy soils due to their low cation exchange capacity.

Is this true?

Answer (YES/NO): NO